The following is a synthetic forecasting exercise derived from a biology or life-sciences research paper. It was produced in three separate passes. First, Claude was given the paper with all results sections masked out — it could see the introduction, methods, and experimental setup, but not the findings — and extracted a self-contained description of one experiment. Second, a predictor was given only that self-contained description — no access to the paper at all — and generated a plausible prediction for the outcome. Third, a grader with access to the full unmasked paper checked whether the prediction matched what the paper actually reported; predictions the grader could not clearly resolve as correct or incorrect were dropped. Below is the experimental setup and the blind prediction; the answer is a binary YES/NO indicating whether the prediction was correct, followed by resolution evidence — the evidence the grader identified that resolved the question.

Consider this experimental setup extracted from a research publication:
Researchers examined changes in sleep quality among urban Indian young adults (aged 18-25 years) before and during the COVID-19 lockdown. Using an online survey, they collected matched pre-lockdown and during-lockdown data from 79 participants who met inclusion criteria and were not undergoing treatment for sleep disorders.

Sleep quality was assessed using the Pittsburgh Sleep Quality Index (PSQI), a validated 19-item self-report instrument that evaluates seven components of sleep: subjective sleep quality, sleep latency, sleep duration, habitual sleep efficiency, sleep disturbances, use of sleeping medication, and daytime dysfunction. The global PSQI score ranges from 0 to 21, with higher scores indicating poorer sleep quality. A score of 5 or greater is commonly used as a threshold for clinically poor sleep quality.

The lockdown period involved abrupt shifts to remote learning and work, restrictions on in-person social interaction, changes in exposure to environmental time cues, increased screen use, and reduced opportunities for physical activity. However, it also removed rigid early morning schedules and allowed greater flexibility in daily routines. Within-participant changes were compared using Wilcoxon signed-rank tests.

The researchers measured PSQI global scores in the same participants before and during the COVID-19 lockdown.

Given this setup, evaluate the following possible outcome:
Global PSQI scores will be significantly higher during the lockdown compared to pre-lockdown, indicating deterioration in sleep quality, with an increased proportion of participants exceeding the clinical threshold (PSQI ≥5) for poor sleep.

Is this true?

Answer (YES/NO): NO